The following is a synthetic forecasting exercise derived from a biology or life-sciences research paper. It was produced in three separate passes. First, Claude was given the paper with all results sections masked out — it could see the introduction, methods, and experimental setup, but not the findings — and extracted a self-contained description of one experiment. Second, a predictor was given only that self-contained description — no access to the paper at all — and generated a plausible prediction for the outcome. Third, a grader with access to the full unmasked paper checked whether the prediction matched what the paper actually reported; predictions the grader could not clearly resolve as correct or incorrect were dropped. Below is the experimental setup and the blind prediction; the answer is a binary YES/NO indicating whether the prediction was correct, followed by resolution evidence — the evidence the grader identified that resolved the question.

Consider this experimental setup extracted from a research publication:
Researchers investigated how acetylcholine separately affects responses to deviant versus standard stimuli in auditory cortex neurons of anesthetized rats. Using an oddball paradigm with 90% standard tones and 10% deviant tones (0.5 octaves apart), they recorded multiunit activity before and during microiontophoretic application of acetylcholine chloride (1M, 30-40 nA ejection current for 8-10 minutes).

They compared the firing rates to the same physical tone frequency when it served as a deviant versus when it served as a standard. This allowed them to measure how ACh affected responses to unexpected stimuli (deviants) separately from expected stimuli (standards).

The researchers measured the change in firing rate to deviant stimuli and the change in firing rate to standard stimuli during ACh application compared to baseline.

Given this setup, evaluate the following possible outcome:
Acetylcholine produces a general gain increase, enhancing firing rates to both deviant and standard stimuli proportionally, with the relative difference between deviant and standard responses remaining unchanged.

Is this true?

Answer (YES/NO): NO